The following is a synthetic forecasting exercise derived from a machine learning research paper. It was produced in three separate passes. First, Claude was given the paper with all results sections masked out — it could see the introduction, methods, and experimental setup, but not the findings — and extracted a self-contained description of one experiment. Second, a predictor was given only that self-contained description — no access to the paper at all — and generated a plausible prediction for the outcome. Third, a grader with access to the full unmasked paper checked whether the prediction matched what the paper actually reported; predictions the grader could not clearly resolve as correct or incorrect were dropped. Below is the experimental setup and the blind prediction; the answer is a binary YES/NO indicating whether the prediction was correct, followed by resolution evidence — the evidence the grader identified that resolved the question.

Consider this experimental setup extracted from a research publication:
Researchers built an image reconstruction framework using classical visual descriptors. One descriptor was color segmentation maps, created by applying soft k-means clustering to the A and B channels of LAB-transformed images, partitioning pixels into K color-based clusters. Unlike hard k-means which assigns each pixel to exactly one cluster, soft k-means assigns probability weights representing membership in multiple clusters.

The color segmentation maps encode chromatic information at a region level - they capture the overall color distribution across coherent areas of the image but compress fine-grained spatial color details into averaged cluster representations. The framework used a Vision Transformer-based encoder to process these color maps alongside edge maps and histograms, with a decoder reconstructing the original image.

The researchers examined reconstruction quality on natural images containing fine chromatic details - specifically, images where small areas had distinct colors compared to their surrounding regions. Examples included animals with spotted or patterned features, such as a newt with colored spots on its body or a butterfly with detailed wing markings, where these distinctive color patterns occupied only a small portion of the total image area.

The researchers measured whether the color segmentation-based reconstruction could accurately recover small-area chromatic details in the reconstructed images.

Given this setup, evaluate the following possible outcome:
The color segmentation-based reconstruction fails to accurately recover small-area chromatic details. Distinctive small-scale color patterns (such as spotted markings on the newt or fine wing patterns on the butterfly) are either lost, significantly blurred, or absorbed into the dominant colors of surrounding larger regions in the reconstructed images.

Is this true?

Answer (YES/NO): YES